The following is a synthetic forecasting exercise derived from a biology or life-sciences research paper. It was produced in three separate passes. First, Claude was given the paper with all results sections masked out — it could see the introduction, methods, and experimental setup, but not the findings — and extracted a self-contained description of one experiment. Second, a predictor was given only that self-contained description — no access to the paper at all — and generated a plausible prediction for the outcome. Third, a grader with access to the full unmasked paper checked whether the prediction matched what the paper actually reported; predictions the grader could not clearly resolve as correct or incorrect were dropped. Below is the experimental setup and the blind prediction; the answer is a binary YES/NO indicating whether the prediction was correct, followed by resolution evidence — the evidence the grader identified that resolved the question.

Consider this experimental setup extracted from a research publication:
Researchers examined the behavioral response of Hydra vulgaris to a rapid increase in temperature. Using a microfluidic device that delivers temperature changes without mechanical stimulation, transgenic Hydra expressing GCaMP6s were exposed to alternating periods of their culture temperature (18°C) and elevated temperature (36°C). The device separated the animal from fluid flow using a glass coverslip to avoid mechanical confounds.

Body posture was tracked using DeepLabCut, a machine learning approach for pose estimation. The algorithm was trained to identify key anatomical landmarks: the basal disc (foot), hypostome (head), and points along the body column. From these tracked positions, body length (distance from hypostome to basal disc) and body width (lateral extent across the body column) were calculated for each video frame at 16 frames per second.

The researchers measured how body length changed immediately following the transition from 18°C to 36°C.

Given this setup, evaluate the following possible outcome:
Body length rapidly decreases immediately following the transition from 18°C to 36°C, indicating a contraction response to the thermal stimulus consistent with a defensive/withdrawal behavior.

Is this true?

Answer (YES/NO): NO